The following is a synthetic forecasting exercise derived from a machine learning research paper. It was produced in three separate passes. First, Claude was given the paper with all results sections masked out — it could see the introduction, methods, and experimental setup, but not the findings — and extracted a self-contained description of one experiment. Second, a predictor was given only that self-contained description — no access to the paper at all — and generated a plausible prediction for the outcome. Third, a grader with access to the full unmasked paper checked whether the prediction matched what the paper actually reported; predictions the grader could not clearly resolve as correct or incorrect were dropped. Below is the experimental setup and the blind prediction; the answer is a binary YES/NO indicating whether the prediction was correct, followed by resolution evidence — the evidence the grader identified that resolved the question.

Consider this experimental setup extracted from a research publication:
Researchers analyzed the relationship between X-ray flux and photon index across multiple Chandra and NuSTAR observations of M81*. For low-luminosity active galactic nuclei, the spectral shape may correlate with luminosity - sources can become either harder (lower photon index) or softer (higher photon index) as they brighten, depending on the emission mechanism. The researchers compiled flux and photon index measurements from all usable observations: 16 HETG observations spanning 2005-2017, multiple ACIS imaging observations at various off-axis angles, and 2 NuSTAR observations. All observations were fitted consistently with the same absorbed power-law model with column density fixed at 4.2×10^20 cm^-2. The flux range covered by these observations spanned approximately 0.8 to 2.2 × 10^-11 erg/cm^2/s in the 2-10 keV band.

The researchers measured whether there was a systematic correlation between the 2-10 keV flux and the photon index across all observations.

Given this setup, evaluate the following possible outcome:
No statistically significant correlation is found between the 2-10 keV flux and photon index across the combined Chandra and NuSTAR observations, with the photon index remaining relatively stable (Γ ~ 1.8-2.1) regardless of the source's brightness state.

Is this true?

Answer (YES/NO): NO